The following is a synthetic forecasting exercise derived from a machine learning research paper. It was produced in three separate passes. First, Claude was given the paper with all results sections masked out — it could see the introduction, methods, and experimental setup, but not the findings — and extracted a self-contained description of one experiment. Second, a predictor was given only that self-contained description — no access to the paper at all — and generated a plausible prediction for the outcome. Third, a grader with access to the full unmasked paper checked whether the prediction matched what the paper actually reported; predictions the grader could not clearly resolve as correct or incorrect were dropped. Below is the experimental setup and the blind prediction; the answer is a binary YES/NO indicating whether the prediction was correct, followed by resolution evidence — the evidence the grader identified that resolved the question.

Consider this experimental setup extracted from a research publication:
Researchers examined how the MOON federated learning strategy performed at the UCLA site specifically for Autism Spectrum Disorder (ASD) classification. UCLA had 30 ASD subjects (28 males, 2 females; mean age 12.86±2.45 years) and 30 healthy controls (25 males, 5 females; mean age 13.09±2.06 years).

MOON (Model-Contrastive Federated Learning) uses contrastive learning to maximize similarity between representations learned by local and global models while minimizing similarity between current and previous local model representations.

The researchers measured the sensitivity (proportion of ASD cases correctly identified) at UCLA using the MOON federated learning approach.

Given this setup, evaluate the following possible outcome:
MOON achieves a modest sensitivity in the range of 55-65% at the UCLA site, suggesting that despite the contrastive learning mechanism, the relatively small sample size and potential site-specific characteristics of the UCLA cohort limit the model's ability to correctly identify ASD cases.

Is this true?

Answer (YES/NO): NO